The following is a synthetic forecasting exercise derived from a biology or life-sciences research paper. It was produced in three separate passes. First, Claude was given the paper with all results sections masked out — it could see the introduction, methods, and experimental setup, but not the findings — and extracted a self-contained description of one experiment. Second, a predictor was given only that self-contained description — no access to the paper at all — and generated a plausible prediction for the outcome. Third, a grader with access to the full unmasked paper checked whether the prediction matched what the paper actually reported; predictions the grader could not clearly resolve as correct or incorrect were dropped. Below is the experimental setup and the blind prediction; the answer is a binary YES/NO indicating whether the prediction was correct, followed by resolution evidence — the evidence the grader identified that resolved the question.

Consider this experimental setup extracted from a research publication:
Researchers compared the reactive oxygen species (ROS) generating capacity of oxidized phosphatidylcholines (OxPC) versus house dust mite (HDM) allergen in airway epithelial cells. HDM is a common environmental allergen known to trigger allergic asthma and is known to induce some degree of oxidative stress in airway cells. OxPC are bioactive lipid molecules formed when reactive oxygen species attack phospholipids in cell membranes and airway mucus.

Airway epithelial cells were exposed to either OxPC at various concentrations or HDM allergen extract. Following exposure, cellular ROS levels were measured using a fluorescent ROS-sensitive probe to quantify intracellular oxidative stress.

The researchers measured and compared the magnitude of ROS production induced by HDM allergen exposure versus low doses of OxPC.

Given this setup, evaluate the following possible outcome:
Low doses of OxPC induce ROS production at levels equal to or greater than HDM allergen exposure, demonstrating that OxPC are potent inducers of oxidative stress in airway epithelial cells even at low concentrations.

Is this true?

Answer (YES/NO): YES